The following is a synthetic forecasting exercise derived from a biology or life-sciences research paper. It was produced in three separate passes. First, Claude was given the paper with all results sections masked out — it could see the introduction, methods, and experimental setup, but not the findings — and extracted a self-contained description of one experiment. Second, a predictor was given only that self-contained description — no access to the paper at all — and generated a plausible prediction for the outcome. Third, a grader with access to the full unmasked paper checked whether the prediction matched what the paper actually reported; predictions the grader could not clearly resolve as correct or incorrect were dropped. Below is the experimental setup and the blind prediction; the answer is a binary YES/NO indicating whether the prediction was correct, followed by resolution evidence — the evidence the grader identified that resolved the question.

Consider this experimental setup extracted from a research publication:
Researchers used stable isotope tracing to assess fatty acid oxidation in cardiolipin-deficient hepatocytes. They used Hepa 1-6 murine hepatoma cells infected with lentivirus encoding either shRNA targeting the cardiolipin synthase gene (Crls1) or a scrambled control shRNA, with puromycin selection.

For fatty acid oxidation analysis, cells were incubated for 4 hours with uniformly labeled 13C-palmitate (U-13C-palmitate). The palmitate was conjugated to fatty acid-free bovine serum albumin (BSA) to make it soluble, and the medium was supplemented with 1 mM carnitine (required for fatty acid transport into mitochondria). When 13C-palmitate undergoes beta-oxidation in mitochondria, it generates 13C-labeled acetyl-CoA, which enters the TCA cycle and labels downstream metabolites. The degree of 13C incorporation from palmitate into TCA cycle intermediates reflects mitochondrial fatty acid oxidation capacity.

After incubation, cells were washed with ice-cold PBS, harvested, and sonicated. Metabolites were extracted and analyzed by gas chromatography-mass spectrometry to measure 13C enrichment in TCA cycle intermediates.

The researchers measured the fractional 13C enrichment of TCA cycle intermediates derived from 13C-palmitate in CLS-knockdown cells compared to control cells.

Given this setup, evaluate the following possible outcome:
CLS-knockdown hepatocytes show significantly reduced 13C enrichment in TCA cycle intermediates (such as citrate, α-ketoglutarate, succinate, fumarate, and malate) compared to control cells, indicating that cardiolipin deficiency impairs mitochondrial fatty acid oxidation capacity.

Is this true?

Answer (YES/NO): NO